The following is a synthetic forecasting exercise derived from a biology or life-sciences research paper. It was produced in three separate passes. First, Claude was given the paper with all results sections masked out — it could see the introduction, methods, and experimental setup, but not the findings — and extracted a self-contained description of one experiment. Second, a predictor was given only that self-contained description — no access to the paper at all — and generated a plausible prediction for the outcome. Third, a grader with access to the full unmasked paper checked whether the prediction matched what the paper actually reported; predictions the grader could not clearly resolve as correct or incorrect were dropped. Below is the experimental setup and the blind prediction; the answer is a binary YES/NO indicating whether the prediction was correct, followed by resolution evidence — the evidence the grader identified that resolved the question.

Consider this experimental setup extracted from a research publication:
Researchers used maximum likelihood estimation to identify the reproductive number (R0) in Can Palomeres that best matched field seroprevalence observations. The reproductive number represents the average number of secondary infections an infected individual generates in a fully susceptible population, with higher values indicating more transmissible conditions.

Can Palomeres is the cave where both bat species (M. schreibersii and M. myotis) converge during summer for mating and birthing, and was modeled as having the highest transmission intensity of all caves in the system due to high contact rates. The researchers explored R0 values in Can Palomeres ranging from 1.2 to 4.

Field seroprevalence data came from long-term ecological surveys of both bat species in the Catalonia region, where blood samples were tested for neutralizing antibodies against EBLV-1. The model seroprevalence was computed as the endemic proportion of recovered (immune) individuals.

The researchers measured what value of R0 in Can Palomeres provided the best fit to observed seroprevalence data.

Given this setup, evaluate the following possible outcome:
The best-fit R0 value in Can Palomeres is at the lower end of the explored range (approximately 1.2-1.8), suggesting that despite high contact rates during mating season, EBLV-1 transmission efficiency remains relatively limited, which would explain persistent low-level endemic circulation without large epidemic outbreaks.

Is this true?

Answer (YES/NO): YES